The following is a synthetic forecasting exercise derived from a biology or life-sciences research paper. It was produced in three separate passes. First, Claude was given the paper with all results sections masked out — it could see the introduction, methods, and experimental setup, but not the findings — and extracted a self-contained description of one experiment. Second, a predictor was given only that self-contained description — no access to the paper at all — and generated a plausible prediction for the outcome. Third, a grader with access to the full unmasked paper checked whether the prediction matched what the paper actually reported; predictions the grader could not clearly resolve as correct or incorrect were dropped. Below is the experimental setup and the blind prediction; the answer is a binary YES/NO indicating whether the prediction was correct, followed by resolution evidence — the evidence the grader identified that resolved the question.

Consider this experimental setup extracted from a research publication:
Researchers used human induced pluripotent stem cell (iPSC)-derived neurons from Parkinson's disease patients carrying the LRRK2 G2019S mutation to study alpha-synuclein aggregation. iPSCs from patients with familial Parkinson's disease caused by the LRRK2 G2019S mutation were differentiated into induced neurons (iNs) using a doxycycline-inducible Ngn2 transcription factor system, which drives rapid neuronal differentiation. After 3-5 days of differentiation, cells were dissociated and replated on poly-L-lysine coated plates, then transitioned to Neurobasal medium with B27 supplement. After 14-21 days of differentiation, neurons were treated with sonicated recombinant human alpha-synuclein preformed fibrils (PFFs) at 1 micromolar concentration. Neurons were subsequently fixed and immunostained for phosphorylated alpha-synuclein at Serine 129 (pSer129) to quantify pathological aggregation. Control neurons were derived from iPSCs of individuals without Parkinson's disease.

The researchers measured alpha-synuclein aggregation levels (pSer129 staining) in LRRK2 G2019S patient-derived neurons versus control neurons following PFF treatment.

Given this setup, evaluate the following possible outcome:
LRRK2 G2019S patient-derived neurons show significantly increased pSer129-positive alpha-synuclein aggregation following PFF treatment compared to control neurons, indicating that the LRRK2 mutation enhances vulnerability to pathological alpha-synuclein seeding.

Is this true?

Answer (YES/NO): YES